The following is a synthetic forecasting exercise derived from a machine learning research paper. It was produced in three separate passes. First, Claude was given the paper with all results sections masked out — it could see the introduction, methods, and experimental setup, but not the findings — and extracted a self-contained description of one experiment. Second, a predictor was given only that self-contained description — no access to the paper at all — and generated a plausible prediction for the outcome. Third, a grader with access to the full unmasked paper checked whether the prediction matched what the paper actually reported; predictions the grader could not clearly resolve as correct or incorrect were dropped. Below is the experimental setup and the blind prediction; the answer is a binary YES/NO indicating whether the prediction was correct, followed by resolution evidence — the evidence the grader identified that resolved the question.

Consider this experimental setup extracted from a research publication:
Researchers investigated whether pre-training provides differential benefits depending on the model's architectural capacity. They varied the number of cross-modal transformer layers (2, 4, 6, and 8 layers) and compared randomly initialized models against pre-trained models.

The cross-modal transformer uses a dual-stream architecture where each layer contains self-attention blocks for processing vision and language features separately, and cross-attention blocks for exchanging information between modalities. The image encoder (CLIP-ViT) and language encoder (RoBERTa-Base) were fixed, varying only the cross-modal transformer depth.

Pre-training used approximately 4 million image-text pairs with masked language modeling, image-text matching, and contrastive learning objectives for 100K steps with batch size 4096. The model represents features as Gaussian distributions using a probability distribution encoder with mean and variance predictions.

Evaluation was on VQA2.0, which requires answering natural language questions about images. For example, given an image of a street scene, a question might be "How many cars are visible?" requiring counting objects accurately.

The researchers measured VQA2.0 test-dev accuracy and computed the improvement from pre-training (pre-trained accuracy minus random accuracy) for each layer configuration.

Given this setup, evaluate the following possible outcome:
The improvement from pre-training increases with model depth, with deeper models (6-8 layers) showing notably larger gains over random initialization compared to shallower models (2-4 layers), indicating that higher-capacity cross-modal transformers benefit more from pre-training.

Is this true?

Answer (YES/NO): YES